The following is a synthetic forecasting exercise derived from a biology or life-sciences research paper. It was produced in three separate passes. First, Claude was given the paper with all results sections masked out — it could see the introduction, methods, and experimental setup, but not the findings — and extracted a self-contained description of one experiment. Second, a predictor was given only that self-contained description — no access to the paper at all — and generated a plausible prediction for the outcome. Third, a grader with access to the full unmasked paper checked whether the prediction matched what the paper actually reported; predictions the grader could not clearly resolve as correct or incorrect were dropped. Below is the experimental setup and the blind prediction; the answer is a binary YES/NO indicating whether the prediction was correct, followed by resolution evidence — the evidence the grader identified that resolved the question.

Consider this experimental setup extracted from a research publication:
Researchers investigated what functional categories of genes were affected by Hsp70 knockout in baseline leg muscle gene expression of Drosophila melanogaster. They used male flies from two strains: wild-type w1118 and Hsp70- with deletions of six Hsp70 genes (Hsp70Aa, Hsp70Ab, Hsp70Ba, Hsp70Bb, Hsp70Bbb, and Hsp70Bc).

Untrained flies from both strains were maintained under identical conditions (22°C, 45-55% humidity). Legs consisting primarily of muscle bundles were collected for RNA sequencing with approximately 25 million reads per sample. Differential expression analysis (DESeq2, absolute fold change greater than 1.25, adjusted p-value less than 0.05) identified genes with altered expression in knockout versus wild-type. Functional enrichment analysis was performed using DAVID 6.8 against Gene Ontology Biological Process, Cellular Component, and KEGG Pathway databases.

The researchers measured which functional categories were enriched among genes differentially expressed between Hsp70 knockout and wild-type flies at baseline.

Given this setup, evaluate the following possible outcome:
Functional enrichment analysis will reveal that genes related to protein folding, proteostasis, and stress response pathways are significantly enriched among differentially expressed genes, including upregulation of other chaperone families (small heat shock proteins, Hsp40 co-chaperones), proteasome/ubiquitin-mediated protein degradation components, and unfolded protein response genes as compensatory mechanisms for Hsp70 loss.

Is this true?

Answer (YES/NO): NO